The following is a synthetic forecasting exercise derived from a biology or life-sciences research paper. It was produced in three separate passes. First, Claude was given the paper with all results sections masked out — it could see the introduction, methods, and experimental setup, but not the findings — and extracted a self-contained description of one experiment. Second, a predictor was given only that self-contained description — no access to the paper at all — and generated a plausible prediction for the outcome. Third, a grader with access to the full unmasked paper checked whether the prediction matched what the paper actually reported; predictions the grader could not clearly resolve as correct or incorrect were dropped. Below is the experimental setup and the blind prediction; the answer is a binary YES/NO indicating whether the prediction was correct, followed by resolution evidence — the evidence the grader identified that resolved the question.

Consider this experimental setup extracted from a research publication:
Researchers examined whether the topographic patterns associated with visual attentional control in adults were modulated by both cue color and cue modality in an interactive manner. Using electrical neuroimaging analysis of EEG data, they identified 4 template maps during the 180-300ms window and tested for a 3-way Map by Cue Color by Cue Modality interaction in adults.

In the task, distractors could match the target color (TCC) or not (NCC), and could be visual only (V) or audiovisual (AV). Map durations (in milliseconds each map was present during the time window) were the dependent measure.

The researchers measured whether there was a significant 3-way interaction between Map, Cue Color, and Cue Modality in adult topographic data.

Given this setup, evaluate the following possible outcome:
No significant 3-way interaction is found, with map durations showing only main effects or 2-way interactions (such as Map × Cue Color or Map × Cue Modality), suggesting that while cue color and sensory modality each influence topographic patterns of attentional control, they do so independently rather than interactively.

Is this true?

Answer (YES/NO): NO